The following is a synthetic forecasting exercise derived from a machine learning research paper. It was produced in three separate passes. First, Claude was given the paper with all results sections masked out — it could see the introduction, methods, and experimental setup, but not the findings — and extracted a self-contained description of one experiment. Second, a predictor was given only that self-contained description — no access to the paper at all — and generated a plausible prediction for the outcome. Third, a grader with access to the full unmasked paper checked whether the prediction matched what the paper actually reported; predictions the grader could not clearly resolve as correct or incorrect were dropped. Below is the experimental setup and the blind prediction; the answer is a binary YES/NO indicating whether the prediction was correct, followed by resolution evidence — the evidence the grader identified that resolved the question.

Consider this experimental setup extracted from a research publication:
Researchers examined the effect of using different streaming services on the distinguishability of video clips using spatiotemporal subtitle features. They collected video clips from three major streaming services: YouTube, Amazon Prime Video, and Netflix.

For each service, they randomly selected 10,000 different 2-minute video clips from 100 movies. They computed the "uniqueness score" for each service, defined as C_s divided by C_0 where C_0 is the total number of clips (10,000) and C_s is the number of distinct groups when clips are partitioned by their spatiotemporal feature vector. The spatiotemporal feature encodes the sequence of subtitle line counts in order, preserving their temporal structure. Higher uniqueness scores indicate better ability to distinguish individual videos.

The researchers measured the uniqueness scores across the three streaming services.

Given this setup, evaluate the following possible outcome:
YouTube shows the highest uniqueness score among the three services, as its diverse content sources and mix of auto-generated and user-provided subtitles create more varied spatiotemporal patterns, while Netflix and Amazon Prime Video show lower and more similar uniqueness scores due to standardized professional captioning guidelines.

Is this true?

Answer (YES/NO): NO